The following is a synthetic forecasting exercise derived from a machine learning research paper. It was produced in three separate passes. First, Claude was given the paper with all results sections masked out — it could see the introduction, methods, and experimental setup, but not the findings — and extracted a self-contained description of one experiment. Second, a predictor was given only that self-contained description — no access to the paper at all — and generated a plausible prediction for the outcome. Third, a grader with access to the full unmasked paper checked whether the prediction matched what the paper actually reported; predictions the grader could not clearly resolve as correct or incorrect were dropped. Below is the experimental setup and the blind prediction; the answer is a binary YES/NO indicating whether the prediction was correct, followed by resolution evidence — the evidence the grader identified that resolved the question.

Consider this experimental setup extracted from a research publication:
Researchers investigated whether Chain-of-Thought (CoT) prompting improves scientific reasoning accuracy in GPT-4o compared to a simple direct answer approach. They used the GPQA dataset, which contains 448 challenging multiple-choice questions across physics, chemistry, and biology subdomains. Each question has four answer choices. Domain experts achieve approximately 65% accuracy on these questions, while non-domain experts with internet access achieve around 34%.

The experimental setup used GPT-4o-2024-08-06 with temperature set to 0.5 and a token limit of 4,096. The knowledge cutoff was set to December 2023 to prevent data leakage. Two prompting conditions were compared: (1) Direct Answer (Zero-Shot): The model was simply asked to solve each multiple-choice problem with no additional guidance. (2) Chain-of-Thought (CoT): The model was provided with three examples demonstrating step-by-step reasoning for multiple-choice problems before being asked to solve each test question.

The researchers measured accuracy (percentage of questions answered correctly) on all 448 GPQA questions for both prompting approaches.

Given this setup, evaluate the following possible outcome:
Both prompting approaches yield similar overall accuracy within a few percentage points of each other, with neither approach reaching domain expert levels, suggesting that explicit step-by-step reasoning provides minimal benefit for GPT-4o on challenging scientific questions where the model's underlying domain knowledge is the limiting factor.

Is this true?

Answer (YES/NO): NO